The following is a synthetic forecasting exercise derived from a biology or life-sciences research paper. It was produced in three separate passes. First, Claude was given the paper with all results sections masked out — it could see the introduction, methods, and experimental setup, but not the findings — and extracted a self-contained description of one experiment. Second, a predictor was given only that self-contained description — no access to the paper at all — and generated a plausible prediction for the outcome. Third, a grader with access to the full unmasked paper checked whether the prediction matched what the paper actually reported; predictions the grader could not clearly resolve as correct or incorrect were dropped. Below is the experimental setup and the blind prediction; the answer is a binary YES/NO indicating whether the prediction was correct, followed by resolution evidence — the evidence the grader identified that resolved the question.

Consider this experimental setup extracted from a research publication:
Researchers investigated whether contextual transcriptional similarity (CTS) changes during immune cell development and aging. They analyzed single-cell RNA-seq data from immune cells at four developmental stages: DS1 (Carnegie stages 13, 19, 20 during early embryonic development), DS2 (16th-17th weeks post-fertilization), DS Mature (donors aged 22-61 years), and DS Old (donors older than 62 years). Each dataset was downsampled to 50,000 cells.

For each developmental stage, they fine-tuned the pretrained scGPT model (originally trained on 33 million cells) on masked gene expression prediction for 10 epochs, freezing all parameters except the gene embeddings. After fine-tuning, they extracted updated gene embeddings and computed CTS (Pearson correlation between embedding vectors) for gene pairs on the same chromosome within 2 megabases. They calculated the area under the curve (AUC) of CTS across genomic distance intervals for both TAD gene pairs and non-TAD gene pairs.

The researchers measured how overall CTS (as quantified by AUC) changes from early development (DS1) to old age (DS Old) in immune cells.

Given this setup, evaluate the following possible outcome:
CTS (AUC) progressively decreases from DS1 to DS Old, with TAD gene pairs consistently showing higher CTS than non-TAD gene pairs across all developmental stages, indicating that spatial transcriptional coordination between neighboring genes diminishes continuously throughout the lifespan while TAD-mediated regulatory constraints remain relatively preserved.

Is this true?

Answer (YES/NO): YES